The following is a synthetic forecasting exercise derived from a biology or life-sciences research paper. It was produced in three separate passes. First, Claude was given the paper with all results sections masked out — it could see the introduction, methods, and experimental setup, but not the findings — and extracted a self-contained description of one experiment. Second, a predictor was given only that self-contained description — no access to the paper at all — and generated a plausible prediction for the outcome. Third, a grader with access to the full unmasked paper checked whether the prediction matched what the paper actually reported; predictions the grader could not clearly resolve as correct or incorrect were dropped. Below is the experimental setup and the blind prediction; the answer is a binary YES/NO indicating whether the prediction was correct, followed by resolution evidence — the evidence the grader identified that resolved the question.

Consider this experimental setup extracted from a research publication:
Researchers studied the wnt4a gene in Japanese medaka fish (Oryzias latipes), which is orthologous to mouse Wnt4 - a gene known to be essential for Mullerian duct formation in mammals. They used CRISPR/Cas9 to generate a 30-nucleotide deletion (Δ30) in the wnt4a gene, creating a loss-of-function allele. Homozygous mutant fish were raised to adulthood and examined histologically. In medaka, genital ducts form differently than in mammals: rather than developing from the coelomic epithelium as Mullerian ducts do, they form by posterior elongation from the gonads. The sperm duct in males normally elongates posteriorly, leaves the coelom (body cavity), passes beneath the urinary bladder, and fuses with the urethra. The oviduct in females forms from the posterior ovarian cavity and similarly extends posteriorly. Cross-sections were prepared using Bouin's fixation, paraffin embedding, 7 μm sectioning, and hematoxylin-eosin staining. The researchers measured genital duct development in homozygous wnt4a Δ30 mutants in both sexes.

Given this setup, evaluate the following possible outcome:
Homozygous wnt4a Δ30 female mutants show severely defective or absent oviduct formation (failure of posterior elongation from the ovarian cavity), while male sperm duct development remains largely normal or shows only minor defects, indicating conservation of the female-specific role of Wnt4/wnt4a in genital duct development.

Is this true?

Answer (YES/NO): NO